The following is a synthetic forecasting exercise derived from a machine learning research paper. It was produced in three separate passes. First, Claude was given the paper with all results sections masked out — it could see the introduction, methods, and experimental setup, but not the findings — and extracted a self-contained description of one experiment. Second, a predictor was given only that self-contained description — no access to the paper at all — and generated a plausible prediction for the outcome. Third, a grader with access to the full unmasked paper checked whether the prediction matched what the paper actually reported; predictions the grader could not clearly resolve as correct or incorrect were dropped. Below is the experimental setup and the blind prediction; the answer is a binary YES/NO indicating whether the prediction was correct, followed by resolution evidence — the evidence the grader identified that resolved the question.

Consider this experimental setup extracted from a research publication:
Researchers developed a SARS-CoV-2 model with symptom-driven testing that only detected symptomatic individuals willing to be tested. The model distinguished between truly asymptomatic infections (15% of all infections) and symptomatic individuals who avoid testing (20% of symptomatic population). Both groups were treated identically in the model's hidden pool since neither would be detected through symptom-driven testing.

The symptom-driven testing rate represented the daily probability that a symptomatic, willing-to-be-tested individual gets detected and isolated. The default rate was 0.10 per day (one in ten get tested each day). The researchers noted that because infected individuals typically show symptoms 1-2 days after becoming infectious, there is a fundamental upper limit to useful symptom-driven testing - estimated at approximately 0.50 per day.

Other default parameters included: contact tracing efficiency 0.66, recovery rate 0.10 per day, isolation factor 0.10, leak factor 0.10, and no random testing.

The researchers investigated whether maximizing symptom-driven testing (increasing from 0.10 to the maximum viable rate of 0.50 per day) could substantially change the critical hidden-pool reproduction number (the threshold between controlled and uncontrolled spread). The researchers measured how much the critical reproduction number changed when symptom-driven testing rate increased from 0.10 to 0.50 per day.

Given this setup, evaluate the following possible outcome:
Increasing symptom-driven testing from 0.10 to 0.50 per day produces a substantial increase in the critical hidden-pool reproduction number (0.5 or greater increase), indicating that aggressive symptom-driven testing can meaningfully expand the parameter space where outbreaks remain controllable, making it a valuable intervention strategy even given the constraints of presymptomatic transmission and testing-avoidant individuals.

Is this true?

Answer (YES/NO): YES